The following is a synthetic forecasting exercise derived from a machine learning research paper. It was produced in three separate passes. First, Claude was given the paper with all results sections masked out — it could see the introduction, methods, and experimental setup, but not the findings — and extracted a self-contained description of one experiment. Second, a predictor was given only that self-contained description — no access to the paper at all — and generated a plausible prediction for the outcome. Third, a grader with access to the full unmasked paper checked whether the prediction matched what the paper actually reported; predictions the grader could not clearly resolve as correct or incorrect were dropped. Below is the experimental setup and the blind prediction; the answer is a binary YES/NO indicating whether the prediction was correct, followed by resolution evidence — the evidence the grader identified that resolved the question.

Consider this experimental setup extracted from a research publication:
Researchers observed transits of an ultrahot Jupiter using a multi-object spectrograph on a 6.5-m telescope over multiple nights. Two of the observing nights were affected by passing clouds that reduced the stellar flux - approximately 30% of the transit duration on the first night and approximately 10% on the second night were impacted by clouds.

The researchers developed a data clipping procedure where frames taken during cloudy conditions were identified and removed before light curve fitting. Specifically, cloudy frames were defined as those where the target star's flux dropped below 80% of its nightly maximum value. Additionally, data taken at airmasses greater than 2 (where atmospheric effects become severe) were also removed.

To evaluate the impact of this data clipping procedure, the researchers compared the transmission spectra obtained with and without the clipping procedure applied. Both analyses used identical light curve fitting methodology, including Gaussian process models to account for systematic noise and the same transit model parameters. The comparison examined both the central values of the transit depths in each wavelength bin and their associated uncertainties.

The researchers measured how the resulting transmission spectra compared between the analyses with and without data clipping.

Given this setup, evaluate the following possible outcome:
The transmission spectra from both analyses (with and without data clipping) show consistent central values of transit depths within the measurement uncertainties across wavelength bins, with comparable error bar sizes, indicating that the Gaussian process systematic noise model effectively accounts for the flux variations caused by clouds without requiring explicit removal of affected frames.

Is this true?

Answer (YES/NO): NO